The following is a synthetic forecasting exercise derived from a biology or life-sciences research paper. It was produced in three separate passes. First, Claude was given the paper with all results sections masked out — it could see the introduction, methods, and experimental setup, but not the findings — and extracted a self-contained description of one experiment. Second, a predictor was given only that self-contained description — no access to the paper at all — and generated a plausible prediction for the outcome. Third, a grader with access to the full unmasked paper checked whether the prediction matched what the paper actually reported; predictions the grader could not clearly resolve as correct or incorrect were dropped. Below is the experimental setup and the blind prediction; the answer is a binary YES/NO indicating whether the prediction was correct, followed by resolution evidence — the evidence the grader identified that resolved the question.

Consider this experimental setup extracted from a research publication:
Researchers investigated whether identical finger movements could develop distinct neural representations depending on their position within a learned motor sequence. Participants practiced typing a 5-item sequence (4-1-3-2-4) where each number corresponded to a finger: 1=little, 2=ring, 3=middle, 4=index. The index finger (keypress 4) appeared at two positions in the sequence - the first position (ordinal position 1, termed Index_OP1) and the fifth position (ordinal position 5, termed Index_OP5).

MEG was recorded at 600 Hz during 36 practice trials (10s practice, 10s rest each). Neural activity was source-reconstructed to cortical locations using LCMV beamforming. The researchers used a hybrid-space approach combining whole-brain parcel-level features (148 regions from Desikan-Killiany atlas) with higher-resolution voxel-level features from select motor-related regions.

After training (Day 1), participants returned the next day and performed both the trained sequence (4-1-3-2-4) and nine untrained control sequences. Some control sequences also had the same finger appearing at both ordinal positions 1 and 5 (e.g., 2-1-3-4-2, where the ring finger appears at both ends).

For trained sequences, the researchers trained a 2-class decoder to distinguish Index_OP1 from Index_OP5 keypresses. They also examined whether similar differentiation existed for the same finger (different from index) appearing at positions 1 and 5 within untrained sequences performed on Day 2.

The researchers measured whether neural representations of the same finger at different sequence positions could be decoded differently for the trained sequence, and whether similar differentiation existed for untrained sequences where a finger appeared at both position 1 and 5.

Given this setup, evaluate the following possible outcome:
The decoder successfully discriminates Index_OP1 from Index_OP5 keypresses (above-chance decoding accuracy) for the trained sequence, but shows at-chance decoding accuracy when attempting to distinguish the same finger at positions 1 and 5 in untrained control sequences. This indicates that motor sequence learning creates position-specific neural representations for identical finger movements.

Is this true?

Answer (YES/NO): YES